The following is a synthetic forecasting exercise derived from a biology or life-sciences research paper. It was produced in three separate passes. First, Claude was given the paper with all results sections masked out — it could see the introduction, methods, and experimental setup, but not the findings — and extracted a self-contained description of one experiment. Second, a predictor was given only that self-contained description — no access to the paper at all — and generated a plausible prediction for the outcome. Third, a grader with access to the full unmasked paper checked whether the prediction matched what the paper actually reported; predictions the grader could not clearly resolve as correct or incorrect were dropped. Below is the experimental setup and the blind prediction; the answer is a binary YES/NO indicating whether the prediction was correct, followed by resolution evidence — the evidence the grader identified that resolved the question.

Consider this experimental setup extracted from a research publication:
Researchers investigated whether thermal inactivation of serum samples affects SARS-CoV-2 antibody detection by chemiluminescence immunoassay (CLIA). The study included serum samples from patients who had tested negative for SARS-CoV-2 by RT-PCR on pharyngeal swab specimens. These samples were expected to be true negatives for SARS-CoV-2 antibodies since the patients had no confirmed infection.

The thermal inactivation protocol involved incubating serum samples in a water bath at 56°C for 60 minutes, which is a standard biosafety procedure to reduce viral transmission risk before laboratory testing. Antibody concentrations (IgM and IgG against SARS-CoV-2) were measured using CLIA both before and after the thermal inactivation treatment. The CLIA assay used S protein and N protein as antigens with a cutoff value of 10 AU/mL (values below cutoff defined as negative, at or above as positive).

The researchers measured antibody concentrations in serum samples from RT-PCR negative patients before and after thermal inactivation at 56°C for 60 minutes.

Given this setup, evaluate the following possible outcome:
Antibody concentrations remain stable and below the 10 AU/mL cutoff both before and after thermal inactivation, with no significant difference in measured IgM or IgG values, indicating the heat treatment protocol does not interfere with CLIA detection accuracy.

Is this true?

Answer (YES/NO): NO